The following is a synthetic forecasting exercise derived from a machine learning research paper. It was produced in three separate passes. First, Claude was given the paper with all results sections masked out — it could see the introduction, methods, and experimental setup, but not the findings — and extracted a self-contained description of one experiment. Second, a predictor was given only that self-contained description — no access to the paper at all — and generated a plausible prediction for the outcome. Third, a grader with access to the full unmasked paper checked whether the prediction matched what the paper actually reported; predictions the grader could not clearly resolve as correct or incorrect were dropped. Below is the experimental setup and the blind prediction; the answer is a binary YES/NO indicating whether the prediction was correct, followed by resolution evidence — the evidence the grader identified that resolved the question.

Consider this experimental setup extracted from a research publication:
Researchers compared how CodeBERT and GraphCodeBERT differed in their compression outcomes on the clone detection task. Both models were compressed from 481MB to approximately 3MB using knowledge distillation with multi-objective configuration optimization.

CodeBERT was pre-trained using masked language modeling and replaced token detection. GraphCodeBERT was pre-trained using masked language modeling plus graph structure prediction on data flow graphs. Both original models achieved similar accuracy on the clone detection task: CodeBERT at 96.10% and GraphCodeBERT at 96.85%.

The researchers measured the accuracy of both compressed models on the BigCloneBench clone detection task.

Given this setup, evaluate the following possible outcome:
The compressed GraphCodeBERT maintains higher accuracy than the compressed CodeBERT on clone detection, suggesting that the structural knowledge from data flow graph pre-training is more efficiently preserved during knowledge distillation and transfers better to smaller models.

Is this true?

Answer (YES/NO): NO